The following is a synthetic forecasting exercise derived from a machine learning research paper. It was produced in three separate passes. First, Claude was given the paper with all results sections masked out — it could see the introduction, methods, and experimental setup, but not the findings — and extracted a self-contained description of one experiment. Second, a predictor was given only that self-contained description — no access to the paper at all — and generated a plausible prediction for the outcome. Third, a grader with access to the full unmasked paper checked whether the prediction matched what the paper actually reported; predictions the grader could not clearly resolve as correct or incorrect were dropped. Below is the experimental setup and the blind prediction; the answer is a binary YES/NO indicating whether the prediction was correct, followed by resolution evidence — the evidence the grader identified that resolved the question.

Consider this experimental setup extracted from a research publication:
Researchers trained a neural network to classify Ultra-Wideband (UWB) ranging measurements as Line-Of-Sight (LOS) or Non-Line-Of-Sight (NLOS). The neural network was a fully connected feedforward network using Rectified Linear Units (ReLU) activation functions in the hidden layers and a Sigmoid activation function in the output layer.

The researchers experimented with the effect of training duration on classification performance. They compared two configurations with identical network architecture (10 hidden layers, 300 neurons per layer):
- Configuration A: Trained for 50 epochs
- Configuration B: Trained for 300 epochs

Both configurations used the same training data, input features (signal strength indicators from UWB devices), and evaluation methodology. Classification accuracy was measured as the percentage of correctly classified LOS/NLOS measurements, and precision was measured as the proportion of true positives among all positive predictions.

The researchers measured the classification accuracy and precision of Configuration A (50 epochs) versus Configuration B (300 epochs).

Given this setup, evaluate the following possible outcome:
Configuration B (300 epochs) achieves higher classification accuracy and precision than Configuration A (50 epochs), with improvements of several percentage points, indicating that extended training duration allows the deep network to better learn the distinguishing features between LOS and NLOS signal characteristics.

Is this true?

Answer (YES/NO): YES